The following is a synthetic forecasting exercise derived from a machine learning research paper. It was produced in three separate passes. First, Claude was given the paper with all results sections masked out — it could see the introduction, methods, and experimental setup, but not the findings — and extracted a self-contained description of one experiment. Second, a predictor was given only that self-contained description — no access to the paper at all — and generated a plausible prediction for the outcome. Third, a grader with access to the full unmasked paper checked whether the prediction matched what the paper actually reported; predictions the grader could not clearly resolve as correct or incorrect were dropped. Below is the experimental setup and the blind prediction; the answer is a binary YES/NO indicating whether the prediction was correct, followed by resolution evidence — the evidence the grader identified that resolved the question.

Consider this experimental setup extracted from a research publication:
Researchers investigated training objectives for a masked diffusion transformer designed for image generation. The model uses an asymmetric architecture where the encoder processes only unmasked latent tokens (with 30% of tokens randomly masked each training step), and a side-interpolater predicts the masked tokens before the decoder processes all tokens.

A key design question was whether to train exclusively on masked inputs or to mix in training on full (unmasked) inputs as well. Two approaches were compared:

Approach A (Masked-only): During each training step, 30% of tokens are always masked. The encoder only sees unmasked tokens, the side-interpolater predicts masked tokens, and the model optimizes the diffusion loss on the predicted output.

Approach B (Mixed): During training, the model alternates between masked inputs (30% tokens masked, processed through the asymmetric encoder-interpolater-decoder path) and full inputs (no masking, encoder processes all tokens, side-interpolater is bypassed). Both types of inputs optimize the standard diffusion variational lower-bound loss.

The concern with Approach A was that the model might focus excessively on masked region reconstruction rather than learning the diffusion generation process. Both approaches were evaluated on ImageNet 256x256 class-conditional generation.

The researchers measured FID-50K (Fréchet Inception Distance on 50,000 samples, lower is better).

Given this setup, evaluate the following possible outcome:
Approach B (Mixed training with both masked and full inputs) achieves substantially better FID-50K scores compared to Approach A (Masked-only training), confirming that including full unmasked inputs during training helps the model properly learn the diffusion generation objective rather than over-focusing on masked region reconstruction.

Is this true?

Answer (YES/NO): YES